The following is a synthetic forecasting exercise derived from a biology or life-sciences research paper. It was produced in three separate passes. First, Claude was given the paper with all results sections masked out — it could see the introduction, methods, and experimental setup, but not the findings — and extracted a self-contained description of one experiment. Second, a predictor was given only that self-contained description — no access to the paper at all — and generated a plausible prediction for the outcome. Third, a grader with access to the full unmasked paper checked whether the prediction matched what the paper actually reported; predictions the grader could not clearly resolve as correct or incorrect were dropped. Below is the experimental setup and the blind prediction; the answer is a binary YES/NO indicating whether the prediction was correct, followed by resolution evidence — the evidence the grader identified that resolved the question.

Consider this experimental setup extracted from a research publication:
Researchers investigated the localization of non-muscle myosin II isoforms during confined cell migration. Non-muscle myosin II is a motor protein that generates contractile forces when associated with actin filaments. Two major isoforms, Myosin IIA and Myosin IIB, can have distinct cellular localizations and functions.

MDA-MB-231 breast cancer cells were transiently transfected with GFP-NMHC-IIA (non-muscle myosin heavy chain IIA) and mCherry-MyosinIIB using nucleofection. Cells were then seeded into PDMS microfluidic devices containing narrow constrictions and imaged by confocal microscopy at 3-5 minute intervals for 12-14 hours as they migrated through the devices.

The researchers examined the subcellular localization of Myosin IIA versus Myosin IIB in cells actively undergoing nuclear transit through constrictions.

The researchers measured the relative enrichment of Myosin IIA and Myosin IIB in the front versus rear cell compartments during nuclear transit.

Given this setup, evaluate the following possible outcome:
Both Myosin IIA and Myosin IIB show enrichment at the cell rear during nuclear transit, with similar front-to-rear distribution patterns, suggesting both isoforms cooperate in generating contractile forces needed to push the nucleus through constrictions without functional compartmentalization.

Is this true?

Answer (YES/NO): YES